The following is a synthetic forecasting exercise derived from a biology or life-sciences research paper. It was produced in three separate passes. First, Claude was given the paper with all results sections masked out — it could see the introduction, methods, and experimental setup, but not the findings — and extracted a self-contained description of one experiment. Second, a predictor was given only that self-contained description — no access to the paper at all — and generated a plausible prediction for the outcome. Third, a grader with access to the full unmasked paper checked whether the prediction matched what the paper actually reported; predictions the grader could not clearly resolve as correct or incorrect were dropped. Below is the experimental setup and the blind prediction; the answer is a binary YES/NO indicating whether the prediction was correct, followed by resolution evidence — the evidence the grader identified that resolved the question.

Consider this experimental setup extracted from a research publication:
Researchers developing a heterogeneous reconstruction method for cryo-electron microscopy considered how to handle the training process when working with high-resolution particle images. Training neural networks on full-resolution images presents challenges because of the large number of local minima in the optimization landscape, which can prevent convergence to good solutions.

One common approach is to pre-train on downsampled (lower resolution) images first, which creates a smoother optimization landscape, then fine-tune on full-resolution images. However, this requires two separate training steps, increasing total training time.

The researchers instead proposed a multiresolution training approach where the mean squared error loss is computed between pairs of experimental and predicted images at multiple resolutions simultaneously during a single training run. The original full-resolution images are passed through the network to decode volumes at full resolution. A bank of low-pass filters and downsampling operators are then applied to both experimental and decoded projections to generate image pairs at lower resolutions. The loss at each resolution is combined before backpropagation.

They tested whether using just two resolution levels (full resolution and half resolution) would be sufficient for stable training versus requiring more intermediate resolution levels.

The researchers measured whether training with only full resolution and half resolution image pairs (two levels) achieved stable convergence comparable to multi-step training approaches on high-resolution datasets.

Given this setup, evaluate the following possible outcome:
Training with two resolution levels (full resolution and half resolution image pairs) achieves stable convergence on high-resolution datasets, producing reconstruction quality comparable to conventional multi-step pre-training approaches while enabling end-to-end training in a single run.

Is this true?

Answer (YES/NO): YES